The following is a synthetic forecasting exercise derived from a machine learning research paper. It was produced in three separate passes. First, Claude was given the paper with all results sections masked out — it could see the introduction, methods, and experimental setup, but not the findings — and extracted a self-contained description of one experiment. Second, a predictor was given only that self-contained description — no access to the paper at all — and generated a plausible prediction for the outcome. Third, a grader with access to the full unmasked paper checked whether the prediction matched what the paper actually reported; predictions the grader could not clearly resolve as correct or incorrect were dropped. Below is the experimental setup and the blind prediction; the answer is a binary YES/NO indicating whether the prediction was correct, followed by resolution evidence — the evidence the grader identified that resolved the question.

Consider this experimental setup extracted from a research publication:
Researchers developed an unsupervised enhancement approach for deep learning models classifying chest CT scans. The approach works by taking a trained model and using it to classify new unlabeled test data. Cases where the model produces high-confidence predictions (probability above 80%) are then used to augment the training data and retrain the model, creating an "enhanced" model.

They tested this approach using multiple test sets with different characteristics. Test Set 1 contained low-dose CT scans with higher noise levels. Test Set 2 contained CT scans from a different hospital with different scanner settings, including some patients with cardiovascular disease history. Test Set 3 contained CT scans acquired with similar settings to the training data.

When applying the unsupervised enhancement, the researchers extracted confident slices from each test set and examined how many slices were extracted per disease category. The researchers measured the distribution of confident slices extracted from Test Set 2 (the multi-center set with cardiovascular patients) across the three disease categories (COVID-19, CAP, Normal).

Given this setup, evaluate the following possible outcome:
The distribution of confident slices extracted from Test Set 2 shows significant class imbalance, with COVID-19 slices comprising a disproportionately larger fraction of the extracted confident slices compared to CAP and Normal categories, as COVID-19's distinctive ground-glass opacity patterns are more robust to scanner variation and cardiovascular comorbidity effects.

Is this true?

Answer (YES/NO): NO